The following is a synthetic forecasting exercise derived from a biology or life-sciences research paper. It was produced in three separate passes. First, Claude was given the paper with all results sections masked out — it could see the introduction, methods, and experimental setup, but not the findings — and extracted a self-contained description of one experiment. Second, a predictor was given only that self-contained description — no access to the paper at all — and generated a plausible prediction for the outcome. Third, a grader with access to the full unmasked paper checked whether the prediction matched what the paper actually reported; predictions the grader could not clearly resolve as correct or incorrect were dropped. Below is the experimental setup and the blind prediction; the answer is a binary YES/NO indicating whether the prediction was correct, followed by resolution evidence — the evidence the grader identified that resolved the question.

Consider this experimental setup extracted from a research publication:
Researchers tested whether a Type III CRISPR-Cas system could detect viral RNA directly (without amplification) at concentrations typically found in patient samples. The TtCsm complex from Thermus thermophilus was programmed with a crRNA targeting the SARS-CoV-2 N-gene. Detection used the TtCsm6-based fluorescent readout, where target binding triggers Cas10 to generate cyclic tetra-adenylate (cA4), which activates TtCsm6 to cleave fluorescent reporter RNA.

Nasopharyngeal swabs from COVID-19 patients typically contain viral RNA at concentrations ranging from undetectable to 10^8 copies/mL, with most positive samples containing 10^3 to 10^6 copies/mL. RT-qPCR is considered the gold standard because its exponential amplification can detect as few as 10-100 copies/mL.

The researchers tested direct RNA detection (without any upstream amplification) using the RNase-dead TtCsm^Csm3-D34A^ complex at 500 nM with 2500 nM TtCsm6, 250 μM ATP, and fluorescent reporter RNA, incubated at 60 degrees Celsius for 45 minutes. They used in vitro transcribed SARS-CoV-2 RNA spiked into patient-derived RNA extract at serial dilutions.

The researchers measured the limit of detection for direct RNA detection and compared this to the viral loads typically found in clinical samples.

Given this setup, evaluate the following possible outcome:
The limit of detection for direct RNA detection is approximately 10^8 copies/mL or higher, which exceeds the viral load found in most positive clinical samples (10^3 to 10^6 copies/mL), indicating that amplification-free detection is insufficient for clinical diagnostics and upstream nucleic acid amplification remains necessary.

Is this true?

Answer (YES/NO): YES